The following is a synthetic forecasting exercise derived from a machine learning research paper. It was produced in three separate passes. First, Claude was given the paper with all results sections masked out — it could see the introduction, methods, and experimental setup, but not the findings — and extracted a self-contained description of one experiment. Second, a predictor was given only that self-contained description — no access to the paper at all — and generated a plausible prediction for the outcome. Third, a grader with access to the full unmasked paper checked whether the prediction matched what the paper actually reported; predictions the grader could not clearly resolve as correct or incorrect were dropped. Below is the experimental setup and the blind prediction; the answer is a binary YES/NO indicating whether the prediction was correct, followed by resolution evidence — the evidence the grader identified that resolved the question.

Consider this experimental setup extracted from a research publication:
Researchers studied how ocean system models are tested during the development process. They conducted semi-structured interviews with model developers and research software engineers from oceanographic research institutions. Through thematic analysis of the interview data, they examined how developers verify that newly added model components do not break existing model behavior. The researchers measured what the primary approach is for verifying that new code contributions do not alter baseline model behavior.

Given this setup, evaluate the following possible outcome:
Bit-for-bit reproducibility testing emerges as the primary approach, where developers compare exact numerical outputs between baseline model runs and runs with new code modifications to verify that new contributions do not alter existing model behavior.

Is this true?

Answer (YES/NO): NO